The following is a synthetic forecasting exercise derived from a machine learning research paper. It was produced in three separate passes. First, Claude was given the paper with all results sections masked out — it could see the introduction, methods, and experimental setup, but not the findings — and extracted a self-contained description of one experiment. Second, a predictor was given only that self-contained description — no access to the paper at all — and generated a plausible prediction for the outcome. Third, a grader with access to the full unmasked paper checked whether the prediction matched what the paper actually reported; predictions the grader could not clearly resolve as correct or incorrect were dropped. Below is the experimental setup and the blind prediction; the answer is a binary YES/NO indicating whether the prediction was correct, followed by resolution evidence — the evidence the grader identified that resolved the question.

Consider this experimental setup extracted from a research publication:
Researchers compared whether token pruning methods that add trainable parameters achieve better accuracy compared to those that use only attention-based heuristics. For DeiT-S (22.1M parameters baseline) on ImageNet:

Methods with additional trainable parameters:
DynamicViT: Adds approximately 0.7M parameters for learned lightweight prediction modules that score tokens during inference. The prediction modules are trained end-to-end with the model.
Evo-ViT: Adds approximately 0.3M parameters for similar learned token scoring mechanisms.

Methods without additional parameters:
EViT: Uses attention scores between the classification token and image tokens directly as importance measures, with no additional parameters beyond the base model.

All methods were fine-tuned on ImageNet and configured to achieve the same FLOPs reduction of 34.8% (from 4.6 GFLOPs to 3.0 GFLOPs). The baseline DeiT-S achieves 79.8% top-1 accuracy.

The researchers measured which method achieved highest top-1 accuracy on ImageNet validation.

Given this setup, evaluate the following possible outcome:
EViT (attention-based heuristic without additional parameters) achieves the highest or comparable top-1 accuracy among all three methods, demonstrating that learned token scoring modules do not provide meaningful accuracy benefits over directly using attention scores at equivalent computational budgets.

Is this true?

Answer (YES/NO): YES